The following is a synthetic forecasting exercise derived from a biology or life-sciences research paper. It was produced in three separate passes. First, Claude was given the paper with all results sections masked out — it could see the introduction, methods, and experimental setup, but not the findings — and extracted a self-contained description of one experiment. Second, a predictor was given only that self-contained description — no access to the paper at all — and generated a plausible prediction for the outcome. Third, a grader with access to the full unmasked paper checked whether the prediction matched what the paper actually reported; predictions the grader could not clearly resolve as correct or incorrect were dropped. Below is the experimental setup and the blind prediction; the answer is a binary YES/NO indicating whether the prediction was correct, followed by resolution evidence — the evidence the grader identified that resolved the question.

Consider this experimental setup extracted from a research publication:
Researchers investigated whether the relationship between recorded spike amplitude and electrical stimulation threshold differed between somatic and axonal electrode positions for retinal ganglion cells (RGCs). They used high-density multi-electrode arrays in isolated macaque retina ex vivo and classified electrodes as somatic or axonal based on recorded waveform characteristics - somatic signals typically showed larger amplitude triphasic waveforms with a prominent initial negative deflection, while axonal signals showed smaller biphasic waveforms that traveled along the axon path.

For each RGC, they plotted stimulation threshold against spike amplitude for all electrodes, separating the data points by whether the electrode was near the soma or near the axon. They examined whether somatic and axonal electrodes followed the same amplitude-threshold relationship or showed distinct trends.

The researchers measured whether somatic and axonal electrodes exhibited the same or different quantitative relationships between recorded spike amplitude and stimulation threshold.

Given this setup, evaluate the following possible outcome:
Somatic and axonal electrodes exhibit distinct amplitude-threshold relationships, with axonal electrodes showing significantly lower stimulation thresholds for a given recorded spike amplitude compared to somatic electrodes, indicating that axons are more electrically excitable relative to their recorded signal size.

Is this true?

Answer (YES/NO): YES